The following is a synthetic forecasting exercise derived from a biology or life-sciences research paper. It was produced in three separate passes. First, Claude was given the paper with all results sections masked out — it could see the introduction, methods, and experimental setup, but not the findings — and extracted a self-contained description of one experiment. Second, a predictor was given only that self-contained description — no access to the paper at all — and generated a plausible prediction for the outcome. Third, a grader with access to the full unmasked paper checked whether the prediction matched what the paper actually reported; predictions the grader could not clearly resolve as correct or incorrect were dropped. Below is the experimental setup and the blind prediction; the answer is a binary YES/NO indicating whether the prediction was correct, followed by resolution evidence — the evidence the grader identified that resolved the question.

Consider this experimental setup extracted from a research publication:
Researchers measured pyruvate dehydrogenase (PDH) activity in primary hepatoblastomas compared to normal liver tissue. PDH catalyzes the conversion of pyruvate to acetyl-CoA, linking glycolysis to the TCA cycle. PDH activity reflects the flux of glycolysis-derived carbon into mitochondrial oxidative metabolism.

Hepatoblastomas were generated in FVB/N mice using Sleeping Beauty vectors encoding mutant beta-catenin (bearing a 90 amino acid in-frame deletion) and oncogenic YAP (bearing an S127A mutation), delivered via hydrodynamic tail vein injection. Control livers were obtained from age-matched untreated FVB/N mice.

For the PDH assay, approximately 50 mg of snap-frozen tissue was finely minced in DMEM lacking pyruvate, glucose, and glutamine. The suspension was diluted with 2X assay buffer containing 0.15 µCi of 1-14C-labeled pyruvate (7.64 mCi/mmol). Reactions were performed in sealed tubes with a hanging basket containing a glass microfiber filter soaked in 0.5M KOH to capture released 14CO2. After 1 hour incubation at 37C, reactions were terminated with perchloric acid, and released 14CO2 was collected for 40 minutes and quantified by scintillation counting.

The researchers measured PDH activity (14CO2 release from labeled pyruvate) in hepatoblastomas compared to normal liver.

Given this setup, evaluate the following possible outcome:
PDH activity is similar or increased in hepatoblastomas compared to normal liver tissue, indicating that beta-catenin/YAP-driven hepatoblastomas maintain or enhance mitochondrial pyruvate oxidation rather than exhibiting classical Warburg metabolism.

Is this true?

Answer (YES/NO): YES